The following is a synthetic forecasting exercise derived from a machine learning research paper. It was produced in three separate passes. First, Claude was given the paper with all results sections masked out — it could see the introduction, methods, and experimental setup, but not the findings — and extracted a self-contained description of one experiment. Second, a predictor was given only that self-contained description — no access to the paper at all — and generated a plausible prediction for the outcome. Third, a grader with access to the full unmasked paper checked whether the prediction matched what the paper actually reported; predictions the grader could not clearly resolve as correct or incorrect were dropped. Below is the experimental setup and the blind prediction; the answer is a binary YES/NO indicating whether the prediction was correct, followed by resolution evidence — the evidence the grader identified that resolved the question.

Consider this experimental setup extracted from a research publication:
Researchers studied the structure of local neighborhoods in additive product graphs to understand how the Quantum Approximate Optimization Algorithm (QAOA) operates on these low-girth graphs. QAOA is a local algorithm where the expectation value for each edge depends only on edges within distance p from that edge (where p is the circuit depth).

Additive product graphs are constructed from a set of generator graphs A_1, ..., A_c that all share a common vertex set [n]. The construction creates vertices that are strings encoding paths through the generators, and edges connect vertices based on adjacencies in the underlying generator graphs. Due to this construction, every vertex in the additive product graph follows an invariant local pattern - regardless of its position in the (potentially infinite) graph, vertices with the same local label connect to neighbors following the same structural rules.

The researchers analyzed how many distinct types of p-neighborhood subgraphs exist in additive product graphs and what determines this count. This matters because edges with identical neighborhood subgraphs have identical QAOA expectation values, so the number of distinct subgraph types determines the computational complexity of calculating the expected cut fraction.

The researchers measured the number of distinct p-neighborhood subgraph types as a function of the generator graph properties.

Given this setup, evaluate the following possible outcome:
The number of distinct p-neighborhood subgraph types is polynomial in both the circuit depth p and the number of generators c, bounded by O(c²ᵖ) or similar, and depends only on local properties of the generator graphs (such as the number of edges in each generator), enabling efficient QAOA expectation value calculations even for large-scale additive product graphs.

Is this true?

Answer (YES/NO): NO